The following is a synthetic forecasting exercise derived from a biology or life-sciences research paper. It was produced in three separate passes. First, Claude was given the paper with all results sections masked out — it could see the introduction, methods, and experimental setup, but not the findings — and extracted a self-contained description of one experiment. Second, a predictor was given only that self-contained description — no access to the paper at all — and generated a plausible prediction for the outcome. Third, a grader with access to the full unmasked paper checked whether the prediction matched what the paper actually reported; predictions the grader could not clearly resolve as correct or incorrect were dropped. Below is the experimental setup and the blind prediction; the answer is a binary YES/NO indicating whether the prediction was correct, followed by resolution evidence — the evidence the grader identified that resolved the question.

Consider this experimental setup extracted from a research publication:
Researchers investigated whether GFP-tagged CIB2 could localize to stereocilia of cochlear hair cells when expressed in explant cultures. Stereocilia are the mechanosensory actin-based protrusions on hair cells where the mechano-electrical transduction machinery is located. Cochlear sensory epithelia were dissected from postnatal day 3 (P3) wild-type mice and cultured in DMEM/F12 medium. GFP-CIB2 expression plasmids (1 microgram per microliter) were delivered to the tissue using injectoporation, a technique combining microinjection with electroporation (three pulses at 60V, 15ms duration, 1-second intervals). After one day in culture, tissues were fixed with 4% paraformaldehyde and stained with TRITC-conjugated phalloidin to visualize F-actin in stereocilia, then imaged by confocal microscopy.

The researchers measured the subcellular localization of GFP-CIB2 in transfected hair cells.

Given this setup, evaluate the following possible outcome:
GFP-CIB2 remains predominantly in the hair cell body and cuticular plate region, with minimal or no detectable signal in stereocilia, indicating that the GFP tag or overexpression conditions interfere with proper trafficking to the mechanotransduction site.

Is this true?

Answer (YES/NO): NO